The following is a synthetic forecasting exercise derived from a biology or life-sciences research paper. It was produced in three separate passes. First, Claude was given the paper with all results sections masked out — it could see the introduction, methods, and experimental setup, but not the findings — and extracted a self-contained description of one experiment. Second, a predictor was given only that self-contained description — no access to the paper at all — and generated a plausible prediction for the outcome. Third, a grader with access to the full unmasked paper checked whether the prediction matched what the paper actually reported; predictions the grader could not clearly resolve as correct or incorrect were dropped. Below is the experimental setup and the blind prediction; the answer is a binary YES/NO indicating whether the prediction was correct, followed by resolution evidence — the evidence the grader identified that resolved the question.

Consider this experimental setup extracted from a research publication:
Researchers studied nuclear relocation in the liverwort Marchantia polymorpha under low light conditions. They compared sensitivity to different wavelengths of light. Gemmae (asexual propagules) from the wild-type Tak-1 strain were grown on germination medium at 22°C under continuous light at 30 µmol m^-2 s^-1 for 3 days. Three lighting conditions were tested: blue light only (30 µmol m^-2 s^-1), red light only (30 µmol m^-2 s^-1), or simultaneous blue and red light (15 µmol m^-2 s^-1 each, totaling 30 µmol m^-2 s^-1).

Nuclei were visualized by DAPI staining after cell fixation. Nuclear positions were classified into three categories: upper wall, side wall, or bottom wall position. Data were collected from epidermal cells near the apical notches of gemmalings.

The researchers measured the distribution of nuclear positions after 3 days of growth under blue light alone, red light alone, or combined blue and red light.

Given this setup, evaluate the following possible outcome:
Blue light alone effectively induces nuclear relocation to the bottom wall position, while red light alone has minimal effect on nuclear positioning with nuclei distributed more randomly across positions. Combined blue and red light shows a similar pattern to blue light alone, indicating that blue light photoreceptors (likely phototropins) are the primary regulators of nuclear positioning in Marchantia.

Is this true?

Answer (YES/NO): NO